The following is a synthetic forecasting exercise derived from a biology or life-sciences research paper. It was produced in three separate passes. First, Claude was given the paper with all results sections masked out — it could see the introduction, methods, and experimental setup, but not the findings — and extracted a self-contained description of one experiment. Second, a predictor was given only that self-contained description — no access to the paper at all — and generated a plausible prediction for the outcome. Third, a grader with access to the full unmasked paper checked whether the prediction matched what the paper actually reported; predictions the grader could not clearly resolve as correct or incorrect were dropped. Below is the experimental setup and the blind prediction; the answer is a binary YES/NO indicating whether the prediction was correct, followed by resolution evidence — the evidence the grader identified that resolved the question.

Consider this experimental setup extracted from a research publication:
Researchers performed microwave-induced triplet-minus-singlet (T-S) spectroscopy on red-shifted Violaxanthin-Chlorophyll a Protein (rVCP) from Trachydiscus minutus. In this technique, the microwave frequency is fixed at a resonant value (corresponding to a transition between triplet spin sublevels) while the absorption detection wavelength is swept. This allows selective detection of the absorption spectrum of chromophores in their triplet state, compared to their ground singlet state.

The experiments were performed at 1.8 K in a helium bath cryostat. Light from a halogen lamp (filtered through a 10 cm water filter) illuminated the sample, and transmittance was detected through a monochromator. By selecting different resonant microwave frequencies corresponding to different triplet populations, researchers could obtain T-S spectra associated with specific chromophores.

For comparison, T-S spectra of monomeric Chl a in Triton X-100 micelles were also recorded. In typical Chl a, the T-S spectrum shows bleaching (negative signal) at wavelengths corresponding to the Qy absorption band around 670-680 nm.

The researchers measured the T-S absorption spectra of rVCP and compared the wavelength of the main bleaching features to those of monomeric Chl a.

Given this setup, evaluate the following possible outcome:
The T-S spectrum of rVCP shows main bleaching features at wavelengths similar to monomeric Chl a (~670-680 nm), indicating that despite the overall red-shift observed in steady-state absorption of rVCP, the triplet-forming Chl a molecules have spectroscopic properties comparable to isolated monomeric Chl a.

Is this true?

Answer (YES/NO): YES